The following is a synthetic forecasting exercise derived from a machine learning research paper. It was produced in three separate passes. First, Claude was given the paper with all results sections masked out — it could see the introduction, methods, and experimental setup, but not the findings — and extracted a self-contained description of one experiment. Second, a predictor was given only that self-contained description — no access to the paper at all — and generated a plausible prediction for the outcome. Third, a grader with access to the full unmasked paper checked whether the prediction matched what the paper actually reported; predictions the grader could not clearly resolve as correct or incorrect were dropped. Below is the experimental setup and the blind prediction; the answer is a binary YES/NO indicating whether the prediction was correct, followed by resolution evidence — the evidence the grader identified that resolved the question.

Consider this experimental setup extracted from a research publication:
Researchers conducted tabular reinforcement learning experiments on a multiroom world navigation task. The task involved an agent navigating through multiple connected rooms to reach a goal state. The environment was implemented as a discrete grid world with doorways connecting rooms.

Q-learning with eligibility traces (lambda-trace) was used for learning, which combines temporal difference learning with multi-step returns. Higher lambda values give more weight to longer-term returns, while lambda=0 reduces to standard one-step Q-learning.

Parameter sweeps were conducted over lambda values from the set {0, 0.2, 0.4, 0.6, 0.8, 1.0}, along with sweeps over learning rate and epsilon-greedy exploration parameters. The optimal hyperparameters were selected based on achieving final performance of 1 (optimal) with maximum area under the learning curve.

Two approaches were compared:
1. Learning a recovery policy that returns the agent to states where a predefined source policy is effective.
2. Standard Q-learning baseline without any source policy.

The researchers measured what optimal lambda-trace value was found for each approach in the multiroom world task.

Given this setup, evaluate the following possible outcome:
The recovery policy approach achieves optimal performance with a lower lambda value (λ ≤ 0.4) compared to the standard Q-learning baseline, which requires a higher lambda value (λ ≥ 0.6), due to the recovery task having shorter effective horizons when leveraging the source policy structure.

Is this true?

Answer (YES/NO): YES